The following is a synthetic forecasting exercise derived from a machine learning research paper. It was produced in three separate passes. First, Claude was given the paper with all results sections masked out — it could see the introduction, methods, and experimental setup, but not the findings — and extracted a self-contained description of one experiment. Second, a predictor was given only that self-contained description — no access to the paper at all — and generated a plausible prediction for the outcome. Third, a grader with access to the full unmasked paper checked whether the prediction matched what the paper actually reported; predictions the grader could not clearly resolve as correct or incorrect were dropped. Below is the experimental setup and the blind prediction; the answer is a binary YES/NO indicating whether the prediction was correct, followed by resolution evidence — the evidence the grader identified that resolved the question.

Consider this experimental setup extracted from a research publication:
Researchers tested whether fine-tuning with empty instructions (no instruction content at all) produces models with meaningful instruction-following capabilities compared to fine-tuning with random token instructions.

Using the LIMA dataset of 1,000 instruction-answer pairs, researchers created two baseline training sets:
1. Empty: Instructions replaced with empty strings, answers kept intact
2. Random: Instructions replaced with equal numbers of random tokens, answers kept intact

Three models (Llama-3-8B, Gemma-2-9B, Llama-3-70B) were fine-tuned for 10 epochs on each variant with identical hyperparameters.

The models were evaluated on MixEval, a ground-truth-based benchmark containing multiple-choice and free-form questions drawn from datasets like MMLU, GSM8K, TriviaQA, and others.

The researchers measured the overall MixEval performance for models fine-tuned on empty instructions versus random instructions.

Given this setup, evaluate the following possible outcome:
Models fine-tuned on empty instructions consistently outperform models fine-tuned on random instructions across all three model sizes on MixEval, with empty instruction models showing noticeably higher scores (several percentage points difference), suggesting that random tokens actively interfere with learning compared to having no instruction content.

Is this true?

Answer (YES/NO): NO